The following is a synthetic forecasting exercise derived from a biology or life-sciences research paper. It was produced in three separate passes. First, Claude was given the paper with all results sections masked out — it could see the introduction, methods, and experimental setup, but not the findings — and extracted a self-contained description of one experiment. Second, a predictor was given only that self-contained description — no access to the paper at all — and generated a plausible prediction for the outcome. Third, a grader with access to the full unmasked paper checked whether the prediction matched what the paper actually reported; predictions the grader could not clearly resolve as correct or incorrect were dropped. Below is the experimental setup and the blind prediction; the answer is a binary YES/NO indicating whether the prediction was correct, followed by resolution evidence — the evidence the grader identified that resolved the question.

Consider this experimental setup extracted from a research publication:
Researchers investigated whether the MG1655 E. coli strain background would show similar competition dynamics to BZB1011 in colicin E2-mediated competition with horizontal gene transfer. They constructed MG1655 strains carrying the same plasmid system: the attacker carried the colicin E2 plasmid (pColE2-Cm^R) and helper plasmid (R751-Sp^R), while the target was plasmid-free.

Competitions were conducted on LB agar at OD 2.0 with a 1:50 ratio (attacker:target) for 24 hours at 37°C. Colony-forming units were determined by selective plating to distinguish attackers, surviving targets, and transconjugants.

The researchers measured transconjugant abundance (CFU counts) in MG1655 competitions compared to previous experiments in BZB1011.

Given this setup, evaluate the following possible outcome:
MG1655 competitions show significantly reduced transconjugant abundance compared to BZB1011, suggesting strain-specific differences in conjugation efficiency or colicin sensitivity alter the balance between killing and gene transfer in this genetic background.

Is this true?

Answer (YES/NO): NO